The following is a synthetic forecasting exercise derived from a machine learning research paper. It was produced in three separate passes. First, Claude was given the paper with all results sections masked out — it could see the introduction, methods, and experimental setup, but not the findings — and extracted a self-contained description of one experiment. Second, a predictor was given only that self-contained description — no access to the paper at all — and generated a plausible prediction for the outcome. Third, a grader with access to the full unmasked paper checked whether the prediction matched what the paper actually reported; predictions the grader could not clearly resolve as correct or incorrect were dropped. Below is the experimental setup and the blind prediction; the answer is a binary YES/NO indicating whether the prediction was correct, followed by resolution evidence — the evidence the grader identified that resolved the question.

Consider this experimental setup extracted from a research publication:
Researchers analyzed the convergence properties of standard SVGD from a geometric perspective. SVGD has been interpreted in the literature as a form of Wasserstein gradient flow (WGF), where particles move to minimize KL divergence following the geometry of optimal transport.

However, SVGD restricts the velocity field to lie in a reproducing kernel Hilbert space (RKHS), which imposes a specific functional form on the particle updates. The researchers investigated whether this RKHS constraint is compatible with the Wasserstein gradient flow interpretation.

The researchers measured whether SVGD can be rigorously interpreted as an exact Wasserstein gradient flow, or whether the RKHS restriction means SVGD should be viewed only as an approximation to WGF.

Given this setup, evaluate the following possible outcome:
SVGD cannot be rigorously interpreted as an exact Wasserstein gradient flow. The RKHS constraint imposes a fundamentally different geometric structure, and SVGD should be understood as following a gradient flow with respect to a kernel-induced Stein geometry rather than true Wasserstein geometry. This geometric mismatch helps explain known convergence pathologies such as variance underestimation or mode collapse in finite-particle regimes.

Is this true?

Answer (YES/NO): NO